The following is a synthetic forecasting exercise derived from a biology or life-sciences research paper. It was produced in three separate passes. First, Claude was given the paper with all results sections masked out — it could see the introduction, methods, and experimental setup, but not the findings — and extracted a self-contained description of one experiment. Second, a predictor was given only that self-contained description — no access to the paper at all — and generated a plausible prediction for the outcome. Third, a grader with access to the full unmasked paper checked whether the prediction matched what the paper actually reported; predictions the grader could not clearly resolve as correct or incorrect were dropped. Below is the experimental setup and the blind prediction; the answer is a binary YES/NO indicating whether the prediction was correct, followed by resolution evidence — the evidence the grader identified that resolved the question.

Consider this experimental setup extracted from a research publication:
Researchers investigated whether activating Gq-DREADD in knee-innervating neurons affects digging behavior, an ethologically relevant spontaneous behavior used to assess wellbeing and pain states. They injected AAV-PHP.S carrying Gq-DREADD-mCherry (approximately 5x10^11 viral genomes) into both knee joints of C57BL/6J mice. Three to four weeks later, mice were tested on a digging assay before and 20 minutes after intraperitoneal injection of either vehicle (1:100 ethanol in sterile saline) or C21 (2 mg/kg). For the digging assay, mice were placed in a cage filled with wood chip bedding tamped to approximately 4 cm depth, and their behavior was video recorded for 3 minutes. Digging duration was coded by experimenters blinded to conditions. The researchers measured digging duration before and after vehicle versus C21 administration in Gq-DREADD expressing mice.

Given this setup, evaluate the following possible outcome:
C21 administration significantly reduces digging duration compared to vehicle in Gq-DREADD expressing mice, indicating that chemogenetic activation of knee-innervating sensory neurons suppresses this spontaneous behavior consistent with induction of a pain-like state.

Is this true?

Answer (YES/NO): NO